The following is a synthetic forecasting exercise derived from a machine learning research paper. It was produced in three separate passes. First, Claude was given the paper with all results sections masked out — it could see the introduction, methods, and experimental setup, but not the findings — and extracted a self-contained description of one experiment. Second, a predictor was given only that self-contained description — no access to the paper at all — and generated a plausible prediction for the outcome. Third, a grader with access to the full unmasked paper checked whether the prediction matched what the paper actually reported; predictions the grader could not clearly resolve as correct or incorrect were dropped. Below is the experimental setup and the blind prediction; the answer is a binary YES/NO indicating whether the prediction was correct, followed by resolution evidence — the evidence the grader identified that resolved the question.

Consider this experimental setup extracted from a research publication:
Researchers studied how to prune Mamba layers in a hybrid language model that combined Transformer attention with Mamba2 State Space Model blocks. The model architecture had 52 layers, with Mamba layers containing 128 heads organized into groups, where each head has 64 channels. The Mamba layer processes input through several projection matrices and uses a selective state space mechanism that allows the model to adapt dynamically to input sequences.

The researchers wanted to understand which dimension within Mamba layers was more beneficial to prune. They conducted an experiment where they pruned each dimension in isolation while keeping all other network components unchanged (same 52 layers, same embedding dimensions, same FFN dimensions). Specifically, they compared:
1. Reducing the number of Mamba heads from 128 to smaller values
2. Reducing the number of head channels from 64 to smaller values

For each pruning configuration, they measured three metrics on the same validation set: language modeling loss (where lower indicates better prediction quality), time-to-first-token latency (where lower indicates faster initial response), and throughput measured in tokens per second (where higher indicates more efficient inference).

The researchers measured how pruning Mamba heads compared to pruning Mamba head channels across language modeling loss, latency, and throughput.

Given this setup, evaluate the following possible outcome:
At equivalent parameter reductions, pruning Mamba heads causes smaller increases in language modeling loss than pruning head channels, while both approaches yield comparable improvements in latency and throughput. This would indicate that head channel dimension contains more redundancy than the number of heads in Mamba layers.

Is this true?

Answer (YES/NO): NO